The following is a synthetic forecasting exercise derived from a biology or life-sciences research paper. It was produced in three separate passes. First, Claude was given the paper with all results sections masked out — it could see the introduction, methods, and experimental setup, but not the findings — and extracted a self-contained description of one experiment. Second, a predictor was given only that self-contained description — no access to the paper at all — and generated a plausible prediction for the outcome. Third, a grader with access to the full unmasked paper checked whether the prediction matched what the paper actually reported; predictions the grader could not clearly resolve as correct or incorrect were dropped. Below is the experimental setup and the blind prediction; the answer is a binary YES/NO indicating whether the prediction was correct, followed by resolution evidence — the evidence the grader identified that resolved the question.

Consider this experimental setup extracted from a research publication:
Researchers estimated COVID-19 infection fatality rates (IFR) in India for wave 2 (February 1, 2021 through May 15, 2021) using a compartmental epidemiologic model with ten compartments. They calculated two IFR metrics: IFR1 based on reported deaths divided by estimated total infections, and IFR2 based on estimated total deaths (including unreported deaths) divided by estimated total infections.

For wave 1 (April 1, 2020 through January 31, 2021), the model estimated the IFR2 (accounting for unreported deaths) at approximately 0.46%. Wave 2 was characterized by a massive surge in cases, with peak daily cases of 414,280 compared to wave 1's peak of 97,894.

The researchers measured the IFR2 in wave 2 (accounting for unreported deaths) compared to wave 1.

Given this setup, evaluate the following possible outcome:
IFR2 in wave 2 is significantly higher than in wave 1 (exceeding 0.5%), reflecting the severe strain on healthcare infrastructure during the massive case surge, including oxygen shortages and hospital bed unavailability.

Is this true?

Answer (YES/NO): NO